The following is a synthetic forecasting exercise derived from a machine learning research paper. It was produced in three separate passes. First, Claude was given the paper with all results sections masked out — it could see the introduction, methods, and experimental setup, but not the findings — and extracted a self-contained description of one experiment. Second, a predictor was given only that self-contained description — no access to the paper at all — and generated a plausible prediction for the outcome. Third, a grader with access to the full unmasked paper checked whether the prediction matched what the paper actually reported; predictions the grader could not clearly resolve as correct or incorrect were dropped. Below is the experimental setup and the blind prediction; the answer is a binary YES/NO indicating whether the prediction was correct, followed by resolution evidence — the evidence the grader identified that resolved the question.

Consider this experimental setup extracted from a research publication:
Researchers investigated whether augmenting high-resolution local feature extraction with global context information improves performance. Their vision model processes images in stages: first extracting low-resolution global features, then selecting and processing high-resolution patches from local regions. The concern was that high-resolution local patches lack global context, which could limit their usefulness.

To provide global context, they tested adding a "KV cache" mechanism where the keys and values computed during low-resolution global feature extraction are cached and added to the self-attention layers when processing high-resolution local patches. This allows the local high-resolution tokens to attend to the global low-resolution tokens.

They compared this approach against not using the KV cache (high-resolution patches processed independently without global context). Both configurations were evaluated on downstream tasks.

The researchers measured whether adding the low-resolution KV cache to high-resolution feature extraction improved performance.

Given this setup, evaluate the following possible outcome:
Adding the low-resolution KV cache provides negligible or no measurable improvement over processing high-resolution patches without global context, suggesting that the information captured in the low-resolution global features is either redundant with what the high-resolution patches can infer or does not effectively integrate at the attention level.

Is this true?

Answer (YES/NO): NO